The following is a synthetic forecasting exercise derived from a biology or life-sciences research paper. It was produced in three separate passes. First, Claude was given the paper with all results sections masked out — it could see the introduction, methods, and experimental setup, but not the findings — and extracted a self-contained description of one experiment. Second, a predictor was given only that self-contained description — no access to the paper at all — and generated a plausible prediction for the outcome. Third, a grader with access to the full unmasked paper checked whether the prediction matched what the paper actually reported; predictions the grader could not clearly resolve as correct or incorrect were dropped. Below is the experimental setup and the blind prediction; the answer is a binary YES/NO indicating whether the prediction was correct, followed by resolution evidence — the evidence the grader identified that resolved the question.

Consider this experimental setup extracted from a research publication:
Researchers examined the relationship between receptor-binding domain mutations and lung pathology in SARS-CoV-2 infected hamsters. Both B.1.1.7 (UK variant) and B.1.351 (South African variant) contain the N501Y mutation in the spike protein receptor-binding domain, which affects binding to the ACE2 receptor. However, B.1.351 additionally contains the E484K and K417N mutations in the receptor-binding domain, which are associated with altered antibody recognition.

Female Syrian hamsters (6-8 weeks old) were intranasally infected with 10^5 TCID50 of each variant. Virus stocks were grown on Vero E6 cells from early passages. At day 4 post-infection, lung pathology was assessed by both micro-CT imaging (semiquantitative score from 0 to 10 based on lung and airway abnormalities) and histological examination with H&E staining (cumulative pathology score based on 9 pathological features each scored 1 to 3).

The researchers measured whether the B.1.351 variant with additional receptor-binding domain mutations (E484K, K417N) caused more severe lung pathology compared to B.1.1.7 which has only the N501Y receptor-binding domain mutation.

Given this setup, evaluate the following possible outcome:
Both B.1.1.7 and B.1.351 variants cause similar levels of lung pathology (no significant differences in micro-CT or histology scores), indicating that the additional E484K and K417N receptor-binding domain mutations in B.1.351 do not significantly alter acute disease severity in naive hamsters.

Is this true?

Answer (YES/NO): YES